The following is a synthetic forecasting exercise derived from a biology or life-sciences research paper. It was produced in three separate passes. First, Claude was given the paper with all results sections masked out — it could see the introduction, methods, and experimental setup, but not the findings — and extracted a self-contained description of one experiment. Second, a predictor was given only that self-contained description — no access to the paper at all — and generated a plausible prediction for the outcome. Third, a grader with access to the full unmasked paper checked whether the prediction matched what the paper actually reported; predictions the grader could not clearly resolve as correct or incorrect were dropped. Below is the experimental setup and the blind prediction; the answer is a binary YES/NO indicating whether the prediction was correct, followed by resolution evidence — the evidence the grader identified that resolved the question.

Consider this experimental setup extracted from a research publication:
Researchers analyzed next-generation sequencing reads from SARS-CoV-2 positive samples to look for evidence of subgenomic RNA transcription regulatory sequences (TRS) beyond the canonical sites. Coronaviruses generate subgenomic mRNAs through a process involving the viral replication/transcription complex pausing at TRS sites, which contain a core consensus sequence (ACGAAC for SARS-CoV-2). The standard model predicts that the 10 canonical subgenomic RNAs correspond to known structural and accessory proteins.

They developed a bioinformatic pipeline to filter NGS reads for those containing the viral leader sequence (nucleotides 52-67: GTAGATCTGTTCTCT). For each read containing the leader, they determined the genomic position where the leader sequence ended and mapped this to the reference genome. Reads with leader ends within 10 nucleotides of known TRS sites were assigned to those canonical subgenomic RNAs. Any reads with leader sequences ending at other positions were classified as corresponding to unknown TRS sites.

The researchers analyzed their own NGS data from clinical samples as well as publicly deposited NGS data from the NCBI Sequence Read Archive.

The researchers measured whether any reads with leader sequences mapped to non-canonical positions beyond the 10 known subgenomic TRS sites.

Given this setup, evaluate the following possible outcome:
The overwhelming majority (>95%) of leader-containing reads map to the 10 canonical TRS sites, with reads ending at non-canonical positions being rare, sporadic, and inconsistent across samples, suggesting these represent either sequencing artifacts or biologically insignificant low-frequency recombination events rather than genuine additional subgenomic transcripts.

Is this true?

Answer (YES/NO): NO